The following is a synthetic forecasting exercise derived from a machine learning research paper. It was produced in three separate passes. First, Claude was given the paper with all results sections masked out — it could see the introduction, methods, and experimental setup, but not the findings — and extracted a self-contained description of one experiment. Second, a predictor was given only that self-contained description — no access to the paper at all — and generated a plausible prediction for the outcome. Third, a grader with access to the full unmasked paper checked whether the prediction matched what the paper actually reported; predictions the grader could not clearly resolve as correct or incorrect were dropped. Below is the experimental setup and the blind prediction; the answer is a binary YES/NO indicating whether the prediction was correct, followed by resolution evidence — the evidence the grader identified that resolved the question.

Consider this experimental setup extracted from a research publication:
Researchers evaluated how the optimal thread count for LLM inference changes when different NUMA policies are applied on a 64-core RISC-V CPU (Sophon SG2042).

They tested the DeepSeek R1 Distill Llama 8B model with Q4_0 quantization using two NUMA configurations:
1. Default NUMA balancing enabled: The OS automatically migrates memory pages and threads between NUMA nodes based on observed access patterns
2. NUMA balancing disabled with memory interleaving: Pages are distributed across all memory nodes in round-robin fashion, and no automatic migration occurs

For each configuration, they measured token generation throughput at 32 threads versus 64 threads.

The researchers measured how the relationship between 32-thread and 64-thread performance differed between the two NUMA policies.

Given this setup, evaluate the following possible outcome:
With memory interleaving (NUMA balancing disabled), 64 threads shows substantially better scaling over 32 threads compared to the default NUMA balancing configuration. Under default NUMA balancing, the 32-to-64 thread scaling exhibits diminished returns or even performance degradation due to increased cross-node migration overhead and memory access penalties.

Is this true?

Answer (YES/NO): YES